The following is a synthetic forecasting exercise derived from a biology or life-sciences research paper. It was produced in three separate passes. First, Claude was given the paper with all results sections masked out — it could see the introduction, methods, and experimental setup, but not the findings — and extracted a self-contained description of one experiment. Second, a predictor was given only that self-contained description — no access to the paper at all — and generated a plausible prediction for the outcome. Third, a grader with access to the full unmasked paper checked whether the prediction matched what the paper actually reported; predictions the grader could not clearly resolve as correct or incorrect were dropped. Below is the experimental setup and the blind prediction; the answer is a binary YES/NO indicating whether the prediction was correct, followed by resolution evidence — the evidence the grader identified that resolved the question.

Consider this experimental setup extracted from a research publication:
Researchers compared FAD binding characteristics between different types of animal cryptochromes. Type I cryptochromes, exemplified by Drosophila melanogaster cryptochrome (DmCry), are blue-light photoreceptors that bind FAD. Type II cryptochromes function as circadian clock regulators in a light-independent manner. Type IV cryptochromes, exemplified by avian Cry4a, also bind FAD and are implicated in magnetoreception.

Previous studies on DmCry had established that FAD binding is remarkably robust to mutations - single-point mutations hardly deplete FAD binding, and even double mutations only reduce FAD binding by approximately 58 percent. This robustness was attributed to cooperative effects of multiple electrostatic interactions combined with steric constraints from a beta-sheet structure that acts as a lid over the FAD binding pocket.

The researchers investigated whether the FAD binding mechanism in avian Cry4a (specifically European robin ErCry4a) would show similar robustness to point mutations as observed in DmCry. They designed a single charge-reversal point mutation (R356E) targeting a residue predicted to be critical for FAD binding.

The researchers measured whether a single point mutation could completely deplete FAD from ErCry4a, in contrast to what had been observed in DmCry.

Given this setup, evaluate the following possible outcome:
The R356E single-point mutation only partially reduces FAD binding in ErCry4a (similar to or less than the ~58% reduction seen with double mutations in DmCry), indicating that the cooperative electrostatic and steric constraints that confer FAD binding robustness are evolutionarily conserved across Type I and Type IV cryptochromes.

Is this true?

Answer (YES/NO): NO